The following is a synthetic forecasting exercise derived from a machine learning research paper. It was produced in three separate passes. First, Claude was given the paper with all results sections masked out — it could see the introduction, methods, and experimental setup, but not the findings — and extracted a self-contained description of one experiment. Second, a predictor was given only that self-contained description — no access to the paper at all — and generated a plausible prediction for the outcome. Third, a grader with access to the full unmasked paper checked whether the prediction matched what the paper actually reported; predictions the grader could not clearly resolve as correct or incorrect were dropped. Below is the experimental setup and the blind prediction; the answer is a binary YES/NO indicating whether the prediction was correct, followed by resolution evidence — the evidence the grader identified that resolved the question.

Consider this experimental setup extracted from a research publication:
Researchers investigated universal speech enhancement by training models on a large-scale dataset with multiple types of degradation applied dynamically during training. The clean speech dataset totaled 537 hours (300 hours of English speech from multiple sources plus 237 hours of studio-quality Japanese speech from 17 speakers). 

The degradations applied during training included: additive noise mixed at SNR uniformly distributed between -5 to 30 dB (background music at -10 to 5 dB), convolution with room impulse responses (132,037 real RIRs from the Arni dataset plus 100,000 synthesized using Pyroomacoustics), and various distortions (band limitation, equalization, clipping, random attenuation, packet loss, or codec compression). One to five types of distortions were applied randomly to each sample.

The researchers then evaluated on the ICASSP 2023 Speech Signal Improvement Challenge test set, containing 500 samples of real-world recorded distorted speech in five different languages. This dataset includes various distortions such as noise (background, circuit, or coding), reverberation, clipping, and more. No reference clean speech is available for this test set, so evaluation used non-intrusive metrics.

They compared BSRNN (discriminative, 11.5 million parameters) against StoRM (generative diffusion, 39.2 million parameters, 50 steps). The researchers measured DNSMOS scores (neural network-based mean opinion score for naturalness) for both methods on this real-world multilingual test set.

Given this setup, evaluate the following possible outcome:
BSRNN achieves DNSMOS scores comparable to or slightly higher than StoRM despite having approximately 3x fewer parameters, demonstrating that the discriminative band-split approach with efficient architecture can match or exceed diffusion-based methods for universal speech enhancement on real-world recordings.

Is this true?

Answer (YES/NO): NO